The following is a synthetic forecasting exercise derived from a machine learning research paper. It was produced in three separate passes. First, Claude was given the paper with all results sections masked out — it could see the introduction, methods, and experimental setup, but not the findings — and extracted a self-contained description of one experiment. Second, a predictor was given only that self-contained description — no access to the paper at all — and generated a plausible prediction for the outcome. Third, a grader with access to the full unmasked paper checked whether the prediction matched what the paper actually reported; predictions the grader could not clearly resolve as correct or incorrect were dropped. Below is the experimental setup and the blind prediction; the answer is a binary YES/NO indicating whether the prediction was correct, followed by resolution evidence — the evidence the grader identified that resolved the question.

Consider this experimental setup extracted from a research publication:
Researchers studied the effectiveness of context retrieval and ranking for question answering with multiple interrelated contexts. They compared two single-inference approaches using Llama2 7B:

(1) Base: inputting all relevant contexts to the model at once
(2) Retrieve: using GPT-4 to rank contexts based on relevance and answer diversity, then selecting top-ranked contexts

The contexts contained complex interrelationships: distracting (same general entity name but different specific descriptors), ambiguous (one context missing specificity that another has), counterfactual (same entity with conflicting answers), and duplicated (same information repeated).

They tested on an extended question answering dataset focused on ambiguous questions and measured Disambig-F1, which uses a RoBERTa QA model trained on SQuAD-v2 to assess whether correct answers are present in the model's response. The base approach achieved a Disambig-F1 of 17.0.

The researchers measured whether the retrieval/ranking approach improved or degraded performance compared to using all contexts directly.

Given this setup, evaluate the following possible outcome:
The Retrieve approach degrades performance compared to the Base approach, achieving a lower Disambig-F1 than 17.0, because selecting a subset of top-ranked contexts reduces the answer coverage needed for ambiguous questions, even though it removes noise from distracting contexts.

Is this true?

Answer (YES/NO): YES